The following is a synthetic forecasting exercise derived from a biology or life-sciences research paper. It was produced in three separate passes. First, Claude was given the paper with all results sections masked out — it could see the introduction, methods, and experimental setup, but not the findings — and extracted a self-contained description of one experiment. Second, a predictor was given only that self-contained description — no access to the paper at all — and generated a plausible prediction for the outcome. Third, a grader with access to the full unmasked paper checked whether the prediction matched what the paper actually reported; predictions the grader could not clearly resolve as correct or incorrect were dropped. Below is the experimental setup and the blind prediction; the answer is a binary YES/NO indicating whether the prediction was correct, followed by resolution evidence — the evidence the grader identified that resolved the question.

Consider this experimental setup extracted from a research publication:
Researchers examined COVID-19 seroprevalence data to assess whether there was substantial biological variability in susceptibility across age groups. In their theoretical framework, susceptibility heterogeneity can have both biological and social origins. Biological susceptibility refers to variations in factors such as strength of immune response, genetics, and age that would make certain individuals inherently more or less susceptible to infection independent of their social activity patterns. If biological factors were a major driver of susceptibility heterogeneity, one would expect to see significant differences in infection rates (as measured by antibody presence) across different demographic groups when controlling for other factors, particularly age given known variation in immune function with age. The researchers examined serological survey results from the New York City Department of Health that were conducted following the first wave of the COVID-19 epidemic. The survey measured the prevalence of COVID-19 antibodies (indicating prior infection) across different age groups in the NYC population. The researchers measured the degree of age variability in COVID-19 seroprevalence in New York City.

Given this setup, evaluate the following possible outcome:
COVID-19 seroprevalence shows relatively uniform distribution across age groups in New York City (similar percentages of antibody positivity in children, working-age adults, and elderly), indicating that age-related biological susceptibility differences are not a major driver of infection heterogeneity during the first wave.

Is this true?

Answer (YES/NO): YES